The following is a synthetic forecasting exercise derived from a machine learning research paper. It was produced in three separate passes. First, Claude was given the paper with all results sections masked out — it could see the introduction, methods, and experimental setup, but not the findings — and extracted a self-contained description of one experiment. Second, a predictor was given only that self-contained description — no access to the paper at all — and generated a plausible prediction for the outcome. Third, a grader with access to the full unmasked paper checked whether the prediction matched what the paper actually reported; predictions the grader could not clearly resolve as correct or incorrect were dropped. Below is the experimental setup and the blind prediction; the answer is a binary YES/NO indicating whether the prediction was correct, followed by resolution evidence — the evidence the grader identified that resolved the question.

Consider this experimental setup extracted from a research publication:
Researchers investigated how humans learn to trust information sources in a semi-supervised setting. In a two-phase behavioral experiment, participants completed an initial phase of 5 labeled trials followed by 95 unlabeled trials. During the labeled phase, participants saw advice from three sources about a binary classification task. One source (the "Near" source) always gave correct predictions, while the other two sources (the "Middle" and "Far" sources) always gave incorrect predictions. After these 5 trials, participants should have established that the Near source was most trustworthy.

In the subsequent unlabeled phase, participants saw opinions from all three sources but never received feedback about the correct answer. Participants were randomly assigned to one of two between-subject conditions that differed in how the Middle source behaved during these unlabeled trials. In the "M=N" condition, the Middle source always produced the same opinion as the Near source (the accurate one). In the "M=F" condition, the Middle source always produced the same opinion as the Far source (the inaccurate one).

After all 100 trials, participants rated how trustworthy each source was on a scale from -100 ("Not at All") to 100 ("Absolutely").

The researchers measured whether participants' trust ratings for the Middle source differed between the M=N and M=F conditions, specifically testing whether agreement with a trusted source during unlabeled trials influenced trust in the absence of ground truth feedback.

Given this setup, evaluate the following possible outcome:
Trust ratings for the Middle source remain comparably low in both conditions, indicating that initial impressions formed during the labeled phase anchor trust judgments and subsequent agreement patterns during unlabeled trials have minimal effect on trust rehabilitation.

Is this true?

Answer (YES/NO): NO